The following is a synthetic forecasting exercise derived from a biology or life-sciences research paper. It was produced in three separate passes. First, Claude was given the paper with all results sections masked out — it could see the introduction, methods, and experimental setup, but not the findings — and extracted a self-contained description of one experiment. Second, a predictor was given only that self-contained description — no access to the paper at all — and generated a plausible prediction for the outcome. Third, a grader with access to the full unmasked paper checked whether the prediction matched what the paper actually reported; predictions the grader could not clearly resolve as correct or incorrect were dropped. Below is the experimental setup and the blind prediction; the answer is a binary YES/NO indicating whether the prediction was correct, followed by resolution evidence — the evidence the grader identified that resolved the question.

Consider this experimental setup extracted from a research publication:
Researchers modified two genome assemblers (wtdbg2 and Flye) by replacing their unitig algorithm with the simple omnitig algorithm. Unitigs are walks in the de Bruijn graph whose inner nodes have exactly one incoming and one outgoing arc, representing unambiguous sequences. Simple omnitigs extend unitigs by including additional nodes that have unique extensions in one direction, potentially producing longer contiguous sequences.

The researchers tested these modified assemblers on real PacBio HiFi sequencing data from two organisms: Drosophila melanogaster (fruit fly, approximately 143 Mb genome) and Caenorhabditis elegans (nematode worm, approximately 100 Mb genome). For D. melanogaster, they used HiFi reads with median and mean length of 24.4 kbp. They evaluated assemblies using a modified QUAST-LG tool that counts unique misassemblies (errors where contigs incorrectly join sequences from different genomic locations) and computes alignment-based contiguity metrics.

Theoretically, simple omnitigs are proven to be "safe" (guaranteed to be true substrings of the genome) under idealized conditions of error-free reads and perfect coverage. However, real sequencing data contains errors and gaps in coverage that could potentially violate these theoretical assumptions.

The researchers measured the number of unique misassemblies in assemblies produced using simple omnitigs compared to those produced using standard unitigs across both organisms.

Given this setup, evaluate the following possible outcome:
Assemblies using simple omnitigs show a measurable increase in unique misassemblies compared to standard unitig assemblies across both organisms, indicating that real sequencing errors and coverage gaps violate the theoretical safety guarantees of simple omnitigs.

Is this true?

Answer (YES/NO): NO